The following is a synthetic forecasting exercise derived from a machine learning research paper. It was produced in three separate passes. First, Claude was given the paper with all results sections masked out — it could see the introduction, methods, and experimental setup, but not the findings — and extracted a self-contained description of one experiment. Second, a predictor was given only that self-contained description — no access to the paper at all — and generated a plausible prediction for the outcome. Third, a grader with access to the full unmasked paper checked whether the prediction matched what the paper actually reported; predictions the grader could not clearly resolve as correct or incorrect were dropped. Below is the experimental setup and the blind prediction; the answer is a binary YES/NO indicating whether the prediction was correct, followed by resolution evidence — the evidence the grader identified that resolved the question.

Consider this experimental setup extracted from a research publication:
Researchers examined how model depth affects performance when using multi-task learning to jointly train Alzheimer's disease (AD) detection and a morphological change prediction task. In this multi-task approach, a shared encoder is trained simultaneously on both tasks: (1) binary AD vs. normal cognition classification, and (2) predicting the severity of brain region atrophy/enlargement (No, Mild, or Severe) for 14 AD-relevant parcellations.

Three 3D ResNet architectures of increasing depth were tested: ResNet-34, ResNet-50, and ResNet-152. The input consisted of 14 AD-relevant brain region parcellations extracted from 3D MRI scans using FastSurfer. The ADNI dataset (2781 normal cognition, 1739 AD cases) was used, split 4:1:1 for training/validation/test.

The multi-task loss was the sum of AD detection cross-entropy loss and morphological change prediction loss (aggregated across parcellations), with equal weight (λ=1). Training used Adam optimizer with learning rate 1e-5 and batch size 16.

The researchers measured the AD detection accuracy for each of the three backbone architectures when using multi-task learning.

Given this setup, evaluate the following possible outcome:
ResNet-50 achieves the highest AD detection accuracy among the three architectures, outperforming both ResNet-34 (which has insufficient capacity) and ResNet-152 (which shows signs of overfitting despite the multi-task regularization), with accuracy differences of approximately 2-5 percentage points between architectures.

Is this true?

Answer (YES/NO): NO